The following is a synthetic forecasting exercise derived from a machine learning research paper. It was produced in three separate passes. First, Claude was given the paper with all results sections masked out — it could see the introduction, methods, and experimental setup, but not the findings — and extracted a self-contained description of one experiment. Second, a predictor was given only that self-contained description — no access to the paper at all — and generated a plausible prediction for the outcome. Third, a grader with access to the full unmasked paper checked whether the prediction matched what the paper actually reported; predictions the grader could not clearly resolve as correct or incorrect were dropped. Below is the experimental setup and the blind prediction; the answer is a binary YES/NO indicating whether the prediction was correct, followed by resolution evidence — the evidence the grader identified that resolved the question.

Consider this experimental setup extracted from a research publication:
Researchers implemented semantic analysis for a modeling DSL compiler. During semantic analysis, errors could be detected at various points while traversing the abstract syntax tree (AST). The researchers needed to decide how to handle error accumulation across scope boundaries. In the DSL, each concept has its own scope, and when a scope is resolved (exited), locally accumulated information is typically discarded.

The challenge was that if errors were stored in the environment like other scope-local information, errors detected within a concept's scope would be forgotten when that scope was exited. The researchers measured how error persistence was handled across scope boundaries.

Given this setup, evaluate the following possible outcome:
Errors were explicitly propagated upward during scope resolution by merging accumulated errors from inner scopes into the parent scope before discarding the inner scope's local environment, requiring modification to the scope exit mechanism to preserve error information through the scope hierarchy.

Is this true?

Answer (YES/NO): NO